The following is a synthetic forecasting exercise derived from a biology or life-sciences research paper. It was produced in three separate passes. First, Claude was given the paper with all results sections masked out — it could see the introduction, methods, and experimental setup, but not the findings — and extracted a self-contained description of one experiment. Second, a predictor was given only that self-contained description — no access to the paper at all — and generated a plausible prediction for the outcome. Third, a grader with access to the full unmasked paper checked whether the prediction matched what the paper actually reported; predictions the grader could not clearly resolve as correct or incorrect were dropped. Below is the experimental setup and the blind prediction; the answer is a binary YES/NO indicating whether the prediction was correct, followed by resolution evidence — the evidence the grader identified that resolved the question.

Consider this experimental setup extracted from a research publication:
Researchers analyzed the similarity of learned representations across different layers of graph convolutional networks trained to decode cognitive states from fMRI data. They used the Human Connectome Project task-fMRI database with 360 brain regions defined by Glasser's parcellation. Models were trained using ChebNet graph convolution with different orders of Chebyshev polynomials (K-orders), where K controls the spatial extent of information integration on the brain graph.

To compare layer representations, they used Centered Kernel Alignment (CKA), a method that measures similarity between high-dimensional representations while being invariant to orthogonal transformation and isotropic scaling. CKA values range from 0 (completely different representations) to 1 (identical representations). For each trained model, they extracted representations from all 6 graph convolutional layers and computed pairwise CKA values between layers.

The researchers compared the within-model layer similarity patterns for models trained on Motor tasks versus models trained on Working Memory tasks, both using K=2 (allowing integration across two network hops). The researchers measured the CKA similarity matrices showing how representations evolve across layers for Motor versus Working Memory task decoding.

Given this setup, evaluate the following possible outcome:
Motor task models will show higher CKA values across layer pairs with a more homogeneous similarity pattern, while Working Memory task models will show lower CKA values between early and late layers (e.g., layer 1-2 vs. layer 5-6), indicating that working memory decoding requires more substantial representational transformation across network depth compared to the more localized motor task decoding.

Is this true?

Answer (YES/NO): NO